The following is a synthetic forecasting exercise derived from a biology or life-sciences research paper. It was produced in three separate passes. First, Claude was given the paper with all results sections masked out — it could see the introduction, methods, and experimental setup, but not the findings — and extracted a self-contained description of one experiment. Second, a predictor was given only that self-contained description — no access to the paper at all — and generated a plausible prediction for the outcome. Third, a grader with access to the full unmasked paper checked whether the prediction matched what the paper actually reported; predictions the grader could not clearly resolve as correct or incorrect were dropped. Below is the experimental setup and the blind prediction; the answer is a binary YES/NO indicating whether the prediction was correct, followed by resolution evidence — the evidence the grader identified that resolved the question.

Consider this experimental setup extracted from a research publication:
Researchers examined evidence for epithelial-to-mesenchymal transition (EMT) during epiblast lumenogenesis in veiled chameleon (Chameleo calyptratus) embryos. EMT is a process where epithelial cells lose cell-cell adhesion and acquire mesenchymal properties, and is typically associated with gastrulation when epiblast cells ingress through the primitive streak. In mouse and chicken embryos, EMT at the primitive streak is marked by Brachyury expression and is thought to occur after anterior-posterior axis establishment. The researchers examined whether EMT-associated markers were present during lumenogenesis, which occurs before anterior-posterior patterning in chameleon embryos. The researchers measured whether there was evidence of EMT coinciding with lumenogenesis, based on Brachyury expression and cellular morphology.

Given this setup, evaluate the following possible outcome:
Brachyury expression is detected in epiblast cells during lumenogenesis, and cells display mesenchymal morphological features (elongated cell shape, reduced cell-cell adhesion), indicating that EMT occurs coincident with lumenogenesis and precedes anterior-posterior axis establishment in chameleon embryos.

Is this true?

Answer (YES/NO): NO